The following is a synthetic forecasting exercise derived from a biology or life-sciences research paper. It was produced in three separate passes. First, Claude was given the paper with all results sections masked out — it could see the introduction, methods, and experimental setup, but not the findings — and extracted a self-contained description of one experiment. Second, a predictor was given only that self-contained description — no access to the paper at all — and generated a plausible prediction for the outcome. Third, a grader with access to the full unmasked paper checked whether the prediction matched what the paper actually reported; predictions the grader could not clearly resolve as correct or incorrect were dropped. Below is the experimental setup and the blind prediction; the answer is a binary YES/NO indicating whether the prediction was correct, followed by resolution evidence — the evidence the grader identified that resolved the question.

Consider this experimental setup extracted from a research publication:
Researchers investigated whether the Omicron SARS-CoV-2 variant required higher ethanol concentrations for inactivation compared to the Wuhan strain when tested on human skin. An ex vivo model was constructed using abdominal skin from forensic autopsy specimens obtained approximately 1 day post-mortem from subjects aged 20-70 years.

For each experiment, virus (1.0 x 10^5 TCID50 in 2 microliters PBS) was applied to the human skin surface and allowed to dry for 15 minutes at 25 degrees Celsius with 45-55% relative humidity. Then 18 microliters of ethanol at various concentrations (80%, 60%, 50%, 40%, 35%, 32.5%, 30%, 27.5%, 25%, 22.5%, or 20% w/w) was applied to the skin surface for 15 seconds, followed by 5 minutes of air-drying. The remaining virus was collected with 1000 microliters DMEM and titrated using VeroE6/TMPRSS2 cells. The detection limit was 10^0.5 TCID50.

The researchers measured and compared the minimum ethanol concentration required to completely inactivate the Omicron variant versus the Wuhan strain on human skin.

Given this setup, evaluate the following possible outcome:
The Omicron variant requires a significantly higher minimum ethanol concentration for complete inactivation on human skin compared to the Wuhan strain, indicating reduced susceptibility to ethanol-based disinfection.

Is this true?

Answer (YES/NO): NO